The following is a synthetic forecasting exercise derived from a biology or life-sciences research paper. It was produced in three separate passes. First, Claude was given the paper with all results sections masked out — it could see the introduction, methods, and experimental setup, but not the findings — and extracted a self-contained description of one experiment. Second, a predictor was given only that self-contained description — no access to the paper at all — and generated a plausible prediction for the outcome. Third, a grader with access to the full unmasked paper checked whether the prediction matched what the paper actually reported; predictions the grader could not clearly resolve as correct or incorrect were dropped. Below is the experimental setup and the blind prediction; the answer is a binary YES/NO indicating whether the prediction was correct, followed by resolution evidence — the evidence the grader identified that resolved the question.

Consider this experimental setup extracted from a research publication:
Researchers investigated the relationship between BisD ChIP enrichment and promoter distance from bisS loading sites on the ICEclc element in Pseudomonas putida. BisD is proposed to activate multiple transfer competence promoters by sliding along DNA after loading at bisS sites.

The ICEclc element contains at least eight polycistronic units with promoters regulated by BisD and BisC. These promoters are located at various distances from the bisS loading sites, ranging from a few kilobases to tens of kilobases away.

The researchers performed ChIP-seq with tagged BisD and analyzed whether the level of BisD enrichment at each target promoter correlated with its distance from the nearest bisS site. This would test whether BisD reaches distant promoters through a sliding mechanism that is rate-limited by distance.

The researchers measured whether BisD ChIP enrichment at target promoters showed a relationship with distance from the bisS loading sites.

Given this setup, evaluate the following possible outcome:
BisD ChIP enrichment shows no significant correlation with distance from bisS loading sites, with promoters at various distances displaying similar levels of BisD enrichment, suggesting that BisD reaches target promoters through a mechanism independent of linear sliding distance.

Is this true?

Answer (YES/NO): NO